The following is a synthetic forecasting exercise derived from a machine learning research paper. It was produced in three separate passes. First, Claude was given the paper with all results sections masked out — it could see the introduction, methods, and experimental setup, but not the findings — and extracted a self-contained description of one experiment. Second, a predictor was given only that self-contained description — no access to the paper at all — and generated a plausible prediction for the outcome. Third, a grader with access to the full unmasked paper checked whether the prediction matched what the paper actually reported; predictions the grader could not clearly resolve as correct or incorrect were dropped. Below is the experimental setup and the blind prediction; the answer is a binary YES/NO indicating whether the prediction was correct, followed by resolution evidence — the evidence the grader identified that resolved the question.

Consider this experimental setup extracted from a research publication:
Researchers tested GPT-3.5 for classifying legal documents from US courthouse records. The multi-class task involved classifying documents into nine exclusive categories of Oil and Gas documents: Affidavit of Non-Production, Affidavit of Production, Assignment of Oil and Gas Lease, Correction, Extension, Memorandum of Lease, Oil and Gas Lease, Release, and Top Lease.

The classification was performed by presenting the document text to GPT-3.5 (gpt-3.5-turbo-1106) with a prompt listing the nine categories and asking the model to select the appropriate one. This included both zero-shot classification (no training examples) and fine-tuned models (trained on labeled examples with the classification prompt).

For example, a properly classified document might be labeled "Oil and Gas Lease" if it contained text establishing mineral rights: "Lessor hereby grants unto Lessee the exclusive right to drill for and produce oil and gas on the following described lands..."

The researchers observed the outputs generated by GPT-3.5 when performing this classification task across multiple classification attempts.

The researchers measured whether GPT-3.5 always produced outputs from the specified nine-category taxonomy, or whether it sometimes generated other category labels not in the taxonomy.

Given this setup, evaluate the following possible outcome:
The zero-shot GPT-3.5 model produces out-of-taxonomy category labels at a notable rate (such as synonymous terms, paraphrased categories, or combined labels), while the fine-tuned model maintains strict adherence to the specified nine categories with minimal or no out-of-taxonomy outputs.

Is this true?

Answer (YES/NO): NO